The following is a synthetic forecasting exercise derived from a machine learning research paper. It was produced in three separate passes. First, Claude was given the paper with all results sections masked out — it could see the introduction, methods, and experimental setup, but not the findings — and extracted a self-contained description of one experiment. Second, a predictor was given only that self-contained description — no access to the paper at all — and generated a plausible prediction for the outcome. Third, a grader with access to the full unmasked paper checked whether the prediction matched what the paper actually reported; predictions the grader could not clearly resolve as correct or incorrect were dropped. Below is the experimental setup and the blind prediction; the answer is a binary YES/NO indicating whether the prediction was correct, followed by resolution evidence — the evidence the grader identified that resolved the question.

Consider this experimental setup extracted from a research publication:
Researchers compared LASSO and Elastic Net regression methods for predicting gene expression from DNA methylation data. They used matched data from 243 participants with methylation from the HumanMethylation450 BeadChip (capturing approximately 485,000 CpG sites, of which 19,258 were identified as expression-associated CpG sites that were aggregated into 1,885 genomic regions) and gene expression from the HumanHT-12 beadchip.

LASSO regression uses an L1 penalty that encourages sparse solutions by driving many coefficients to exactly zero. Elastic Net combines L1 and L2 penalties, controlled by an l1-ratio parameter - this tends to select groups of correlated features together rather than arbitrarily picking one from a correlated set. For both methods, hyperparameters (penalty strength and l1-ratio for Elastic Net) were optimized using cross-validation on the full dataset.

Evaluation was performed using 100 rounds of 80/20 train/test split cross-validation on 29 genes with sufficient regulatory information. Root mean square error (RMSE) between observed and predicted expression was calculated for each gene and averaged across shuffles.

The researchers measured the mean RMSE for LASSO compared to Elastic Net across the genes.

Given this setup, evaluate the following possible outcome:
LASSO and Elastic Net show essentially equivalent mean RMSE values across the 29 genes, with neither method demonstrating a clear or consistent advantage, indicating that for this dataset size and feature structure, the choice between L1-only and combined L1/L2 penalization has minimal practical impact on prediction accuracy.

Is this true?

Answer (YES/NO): YES